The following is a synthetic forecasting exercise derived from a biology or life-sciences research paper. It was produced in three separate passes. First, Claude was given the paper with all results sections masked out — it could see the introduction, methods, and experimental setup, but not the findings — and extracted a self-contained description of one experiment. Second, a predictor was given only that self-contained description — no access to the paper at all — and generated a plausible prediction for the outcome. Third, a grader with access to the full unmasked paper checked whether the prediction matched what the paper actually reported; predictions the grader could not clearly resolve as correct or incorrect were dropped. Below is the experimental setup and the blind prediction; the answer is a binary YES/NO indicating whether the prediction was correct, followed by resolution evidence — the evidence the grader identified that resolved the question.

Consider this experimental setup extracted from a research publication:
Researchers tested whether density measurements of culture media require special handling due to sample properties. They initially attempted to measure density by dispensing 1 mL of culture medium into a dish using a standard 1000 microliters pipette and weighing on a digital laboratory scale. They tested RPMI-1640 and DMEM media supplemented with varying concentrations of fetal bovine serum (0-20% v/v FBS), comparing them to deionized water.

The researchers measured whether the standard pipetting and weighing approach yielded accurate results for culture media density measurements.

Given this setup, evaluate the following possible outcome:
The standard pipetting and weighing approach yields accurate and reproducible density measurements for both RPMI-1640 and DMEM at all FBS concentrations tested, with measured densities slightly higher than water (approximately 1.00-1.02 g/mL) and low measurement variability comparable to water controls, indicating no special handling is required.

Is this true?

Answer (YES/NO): NO